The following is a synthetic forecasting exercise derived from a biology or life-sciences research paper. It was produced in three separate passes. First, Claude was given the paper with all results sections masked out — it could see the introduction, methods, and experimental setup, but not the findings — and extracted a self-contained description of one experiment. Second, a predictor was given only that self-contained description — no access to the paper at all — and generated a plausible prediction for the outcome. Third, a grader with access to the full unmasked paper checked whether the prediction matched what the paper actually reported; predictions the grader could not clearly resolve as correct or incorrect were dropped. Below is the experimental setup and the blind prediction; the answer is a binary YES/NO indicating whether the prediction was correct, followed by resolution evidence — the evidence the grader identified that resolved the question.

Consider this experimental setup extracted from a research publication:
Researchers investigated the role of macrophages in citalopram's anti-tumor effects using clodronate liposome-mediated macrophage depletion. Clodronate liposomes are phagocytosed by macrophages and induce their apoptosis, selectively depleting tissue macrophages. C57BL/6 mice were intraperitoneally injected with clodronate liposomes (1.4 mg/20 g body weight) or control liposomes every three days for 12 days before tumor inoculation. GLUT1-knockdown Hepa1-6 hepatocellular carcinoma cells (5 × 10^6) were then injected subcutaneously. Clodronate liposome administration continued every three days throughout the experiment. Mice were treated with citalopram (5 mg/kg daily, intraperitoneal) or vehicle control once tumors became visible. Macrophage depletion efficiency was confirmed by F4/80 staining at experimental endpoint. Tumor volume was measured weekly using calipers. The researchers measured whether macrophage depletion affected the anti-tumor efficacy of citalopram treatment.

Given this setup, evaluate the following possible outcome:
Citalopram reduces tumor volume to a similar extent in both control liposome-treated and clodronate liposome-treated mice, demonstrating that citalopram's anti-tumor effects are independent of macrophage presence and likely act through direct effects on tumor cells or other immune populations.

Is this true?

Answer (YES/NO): NO